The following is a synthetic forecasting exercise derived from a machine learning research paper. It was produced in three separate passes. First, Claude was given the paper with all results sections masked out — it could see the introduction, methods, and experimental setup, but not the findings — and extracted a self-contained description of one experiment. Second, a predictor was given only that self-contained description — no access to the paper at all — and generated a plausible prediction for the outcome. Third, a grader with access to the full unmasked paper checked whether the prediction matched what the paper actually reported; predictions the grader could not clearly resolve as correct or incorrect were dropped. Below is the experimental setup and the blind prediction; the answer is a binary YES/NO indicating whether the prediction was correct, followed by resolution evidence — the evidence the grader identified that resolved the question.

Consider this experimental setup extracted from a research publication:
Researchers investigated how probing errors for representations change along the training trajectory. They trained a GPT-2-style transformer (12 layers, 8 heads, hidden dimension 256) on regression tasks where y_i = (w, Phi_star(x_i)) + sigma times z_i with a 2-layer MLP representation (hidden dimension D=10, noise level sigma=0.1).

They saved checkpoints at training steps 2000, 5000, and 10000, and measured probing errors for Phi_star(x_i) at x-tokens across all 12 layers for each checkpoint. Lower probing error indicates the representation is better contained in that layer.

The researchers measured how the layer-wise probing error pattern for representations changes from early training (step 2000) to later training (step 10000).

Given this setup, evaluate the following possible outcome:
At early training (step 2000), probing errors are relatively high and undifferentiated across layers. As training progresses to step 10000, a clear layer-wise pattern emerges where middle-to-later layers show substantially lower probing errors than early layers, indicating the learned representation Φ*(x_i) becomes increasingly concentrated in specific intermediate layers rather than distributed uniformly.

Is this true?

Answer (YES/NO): NO